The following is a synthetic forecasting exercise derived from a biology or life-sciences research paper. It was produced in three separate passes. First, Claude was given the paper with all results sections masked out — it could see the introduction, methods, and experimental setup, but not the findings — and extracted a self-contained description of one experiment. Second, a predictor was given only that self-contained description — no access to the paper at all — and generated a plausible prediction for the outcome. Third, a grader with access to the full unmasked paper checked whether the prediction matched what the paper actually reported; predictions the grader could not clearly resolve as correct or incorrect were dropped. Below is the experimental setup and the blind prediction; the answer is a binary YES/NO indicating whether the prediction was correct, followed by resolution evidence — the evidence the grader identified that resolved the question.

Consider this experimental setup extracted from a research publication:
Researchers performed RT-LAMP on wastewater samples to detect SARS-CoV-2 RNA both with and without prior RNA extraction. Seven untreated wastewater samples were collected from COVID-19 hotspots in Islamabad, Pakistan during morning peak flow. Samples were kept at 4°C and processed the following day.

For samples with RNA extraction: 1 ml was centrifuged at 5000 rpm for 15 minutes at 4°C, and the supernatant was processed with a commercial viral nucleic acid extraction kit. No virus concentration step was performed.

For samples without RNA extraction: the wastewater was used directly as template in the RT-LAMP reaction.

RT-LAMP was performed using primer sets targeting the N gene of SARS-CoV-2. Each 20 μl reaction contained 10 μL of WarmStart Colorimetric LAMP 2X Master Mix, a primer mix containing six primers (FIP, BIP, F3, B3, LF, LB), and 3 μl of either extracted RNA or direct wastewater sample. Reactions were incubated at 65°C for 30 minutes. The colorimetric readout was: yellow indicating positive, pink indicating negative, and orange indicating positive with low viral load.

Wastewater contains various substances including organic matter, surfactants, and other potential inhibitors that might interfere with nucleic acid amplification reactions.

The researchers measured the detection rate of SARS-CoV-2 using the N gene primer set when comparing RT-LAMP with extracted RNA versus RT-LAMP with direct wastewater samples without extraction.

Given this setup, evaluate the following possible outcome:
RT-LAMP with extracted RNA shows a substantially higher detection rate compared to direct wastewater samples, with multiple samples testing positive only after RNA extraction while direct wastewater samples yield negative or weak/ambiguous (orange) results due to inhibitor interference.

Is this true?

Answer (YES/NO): YES